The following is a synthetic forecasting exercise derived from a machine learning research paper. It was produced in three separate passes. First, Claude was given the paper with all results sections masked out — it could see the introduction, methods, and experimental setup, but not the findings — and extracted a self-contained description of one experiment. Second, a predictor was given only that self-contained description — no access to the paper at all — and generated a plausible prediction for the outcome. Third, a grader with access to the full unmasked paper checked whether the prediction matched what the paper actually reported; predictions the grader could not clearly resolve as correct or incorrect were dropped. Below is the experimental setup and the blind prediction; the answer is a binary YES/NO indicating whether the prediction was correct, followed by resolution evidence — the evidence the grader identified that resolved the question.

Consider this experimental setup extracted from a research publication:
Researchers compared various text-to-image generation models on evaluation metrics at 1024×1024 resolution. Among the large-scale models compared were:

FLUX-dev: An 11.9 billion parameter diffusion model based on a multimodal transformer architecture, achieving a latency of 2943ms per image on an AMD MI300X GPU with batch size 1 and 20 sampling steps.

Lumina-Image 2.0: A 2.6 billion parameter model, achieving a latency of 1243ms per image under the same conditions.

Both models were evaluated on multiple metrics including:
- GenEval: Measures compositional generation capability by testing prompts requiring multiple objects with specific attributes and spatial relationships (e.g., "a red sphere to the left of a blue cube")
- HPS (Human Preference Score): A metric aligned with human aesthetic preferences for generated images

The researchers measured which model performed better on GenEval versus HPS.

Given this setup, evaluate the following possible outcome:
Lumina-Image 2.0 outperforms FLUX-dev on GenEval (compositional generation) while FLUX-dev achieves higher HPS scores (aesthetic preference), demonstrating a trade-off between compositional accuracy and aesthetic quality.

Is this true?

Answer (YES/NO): YES